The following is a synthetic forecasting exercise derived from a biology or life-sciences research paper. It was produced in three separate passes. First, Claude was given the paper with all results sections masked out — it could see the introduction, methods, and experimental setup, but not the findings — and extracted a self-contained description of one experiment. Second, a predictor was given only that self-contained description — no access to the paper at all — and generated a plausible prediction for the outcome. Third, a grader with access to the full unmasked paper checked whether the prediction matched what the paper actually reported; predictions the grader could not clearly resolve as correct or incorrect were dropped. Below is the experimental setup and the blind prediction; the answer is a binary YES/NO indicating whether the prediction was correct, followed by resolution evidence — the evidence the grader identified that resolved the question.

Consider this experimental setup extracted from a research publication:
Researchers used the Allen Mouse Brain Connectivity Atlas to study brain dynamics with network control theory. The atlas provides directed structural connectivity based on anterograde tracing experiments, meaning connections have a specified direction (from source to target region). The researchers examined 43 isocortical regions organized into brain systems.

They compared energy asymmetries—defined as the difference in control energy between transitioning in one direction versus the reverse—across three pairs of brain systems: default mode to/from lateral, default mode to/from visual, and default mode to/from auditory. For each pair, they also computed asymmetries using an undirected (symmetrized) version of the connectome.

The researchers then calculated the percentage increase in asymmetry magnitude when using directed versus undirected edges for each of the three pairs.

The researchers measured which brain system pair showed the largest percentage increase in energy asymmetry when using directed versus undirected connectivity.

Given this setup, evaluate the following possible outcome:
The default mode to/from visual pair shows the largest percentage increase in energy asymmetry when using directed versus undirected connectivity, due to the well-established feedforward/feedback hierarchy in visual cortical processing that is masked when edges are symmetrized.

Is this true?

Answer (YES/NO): NO